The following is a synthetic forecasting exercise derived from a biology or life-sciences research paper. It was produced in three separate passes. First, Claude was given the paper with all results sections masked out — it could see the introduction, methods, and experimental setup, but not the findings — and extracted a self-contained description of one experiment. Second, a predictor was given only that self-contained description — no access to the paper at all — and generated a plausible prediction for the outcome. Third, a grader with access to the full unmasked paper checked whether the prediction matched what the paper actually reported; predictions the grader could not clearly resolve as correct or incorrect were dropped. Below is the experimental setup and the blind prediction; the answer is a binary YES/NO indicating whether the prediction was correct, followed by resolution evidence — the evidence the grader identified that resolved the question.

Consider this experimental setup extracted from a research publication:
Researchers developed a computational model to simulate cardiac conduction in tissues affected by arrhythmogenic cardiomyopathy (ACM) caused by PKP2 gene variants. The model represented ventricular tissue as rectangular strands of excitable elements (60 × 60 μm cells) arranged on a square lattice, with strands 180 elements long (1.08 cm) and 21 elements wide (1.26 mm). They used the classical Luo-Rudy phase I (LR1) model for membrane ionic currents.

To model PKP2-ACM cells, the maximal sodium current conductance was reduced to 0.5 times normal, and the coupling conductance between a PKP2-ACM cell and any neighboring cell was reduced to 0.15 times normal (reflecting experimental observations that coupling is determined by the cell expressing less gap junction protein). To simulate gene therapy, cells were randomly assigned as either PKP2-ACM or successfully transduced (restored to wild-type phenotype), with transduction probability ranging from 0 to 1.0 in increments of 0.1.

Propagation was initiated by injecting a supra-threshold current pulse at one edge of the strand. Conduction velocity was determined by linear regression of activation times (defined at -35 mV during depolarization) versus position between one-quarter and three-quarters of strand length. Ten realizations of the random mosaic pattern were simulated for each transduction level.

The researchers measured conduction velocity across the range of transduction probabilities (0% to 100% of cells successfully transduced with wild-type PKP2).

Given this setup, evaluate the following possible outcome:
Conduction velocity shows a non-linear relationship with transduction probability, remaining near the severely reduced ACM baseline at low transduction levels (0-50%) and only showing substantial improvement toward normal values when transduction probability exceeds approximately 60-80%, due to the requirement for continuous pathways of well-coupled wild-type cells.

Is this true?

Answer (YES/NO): YES